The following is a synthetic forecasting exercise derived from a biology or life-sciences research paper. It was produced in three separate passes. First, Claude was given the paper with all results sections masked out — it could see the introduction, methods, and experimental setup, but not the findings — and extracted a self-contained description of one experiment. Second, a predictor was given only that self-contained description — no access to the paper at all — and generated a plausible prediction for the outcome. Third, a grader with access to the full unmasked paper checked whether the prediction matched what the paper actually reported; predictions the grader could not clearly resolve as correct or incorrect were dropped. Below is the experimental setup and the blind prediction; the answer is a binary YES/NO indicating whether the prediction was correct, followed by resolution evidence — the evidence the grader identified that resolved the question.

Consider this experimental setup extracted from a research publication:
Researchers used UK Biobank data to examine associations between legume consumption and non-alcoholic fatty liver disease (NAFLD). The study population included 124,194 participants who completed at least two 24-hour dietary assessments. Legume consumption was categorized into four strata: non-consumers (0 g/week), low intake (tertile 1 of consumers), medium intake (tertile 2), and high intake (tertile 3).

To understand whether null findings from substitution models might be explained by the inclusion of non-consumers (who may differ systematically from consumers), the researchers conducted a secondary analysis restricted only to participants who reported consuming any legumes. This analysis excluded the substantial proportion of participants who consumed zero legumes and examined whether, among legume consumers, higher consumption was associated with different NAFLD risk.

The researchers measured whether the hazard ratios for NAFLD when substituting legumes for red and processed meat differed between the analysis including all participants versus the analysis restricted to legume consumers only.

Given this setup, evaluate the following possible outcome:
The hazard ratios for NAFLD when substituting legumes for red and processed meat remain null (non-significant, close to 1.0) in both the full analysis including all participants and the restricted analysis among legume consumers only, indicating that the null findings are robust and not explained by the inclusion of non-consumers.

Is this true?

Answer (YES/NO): NO